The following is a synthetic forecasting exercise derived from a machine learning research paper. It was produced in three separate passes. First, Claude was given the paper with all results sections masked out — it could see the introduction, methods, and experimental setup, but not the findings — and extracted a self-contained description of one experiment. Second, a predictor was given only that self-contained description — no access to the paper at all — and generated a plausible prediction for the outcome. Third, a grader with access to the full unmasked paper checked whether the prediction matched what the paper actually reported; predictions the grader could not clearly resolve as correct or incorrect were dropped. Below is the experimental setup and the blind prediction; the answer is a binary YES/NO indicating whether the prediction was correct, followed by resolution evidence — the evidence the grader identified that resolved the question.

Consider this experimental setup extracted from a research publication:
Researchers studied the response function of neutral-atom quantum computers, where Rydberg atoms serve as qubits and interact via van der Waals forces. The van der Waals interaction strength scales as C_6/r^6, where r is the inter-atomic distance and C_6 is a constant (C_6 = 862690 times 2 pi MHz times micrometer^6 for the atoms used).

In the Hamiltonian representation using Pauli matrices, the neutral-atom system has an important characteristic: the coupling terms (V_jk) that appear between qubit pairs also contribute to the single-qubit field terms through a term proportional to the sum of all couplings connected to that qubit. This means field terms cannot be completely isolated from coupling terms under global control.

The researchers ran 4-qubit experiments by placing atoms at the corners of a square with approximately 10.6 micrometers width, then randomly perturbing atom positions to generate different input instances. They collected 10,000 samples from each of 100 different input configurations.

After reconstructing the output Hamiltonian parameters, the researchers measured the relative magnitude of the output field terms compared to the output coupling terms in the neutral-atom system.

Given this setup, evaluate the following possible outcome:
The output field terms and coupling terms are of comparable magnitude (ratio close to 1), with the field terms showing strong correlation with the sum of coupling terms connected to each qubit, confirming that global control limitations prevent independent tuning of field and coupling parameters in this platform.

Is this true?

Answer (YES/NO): NO